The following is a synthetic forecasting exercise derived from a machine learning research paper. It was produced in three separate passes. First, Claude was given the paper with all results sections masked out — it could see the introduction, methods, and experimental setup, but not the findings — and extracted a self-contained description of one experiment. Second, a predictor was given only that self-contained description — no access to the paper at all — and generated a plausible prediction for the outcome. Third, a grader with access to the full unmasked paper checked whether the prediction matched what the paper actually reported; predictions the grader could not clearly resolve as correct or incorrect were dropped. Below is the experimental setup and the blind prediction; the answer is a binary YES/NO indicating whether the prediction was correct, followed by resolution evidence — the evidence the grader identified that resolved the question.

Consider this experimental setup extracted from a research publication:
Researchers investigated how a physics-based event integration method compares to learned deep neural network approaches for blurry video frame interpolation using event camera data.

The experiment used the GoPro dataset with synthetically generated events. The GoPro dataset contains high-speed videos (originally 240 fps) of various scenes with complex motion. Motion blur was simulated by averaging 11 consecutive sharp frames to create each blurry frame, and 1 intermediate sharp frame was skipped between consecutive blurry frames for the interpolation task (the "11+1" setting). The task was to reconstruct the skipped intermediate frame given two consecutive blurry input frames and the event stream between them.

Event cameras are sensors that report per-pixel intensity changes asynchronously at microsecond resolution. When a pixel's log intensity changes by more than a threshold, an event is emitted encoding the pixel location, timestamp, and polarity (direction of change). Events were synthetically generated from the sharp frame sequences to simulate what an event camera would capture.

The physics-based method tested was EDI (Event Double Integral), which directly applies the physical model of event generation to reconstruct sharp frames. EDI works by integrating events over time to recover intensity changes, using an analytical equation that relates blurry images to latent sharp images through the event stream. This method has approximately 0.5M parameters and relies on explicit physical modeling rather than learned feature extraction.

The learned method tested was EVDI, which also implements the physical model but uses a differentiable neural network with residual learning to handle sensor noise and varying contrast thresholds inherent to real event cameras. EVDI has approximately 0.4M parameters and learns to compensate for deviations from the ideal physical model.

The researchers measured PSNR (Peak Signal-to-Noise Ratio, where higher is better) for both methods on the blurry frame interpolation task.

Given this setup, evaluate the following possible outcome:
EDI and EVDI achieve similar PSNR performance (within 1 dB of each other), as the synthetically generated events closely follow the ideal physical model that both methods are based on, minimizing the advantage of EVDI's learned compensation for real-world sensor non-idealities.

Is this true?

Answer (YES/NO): NO